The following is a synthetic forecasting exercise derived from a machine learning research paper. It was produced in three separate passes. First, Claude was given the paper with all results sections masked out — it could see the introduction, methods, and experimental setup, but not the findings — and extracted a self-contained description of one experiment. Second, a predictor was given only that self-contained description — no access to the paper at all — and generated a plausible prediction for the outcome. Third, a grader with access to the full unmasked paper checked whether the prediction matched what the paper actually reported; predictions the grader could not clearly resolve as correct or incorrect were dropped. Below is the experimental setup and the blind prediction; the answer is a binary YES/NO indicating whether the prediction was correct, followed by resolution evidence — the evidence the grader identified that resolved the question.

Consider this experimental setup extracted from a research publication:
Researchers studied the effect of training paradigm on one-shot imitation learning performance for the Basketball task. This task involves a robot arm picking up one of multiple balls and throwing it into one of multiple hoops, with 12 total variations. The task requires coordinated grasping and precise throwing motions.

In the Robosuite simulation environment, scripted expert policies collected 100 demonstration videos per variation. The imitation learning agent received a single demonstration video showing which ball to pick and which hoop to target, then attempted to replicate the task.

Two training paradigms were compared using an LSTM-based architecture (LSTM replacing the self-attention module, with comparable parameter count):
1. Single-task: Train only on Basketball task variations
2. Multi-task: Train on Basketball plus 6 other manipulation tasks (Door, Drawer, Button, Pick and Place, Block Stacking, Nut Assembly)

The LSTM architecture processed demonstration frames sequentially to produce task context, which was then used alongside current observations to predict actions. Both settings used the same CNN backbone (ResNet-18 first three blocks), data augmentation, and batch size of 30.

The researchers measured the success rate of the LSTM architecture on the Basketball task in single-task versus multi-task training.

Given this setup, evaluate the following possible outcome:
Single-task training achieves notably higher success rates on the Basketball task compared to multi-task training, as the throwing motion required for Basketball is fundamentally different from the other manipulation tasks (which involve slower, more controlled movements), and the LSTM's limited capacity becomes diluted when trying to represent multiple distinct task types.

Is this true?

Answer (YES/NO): YES